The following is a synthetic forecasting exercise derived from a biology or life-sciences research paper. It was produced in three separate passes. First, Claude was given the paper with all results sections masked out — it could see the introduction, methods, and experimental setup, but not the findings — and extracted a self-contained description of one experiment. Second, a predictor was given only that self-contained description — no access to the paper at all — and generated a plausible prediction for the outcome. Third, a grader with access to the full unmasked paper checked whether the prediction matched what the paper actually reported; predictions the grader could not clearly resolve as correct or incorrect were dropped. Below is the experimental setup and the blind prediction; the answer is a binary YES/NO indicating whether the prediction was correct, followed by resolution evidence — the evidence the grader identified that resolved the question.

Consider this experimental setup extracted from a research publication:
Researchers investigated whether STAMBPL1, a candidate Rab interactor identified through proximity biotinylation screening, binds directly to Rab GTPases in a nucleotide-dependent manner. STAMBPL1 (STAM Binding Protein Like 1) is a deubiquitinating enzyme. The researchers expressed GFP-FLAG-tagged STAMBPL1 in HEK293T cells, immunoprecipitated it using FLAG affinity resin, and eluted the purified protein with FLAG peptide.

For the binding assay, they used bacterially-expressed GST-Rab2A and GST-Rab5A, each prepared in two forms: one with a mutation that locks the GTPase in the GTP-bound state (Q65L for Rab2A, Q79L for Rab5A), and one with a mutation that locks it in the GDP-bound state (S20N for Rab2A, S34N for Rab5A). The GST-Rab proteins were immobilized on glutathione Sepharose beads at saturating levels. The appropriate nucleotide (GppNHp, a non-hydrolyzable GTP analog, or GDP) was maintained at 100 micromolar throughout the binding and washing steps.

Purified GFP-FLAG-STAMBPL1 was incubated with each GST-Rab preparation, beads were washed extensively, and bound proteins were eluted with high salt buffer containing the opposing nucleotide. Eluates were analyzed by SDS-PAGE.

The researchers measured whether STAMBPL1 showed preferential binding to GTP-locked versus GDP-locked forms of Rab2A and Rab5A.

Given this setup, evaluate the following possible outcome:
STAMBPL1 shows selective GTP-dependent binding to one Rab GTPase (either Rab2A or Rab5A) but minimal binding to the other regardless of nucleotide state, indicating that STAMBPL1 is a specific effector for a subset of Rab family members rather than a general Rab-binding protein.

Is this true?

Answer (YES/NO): YES